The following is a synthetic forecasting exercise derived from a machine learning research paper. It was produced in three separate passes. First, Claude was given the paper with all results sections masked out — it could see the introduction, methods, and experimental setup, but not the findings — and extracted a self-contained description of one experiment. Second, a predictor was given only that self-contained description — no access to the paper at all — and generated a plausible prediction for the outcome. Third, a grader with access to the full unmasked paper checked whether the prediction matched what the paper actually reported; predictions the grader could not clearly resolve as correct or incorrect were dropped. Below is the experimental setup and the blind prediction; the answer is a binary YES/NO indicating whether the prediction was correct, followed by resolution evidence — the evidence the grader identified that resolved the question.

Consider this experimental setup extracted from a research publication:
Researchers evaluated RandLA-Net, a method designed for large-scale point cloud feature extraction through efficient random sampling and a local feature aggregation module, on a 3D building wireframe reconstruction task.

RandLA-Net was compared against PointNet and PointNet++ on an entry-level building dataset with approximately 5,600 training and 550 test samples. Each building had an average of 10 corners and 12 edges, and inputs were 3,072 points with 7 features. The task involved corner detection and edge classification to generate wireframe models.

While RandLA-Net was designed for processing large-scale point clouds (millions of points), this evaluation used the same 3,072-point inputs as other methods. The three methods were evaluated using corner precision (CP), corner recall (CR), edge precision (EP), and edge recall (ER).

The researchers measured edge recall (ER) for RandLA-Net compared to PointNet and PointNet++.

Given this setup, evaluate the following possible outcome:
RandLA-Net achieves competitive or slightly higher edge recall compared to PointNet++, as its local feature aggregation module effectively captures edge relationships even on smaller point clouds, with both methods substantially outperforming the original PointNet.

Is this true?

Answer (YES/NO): NO